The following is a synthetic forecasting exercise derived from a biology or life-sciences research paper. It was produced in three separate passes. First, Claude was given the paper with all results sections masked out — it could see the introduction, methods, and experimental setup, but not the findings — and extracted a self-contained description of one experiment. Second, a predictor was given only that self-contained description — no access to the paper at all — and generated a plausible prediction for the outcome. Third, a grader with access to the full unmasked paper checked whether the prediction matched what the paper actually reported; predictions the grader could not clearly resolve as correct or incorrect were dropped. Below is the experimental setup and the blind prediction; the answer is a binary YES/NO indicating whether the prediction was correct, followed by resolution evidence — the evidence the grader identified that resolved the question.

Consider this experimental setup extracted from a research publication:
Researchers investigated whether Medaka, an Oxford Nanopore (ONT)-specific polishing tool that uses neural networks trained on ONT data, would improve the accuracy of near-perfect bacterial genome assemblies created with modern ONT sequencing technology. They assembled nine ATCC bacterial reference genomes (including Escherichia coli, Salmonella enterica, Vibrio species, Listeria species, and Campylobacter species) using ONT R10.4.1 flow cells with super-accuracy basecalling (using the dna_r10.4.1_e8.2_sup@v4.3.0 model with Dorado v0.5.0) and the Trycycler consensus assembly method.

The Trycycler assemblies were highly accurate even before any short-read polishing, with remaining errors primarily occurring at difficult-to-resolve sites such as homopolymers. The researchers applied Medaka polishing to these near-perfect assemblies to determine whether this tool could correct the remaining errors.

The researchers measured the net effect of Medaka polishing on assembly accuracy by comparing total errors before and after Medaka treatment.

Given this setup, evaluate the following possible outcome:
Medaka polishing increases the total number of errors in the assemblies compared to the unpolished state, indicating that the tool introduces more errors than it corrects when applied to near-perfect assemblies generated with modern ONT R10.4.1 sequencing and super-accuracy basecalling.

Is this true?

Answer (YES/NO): YES